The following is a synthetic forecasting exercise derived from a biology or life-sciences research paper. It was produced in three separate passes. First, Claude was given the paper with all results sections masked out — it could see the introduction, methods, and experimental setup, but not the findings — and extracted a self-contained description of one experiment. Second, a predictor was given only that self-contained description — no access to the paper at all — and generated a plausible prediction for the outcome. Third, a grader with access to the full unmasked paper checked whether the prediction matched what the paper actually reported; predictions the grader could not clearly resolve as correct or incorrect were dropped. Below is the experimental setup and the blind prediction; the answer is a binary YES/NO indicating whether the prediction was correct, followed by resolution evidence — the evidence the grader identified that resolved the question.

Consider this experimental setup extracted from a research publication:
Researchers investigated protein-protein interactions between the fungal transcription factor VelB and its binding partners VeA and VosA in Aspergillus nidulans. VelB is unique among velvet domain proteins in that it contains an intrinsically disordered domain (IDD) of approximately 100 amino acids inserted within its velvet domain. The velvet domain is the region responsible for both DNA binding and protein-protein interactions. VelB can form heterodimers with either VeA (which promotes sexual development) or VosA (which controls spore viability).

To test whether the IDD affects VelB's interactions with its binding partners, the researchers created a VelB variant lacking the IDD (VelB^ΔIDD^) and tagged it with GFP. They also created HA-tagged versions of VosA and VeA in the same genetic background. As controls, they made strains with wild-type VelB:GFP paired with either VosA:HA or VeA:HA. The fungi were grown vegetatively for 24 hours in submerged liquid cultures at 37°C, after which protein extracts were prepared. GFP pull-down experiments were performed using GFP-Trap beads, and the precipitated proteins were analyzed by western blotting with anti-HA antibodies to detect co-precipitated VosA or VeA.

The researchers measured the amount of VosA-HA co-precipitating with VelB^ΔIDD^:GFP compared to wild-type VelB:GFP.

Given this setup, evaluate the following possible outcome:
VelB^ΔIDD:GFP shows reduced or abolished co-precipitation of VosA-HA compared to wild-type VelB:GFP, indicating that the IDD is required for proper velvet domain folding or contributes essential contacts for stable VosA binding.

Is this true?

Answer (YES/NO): NO